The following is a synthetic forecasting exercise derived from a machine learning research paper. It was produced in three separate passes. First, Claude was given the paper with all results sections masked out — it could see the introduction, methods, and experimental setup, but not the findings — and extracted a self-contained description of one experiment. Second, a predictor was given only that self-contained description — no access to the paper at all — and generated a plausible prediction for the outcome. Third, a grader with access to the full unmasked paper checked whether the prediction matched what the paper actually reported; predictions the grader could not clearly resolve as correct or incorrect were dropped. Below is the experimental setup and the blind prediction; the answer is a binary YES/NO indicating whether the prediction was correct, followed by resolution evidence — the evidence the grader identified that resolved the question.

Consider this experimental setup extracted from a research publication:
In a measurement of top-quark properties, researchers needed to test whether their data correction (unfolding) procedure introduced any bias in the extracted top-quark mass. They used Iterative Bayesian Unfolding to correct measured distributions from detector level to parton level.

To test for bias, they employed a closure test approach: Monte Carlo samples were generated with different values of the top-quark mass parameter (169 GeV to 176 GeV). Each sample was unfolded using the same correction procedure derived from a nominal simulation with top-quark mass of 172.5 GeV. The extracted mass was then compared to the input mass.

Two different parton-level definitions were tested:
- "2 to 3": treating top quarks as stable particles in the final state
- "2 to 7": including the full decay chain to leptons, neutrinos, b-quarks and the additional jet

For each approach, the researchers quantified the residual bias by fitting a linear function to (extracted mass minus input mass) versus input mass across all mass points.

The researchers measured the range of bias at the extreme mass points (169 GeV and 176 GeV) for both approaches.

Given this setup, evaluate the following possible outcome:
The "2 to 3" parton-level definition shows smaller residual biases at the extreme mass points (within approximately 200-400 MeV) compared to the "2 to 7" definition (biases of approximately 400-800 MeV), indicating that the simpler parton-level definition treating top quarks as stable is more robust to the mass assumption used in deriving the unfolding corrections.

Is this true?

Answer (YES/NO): NO